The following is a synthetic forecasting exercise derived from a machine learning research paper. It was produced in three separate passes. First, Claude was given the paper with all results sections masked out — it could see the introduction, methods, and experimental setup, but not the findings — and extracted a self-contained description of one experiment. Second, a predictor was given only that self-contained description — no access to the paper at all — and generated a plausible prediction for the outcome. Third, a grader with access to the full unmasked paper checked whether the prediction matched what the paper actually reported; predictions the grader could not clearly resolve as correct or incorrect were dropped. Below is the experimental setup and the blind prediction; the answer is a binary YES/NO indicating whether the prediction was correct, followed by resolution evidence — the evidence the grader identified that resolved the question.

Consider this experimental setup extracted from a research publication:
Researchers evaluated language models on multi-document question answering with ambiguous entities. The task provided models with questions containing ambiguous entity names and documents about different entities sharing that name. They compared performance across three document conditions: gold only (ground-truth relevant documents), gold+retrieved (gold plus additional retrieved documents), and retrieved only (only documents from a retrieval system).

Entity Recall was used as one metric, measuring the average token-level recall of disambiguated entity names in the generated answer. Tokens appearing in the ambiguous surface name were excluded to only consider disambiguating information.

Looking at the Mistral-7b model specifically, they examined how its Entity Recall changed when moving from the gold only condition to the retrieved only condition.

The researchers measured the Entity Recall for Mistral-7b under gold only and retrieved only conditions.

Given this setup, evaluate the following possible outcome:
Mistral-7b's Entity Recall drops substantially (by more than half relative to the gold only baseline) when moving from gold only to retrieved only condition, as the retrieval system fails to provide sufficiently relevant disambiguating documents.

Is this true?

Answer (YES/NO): NO